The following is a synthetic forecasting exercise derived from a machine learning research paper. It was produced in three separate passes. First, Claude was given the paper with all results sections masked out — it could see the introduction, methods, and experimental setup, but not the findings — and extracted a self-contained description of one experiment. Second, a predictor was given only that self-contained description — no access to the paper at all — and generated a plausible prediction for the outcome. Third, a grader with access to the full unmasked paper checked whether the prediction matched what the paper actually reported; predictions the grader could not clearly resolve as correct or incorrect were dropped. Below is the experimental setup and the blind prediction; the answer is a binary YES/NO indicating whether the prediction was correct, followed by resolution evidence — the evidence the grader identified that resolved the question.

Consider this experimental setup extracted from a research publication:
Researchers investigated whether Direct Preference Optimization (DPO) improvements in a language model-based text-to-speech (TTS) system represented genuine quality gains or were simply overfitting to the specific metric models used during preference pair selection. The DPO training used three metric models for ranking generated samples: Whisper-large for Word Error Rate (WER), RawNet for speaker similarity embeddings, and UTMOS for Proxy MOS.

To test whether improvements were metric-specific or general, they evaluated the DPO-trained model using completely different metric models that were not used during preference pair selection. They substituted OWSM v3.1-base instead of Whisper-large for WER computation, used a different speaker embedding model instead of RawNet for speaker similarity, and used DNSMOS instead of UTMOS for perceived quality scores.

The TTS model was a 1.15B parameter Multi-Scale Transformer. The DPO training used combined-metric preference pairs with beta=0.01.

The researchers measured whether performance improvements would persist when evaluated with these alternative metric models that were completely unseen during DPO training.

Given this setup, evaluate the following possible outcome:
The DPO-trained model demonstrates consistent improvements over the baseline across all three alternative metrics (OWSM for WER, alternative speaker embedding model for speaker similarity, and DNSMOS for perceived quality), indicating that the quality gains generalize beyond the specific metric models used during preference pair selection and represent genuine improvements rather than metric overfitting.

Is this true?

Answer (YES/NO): YES